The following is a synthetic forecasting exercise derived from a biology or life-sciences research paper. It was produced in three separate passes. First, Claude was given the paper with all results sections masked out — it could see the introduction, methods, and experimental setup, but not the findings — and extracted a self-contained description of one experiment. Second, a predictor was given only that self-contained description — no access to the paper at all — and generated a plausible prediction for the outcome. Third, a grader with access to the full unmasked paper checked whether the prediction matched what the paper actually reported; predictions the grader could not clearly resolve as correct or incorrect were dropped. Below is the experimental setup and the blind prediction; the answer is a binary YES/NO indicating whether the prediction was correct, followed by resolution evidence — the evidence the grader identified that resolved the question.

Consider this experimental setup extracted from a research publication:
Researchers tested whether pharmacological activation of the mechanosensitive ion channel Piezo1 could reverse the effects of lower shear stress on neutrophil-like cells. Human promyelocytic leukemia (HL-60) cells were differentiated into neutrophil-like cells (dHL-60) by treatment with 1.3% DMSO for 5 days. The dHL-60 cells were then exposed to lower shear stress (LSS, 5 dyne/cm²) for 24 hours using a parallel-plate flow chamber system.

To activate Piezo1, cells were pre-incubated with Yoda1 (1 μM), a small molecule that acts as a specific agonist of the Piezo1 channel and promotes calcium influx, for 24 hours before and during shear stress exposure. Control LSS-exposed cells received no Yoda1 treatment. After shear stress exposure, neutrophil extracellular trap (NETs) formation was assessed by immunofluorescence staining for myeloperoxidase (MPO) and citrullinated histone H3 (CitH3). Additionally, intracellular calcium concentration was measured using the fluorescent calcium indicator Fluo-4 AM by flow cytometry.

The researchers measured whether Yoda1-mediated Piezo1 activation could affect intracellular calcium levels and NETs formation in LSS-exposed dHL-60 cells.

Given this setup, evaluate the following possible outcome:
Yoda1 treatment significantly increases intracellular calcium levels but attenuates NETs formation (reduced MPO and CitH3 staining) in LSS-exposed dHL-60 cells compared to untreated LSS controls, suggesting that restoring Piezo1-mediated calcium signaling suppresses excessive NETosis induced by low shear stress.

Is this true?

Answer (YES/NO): YES